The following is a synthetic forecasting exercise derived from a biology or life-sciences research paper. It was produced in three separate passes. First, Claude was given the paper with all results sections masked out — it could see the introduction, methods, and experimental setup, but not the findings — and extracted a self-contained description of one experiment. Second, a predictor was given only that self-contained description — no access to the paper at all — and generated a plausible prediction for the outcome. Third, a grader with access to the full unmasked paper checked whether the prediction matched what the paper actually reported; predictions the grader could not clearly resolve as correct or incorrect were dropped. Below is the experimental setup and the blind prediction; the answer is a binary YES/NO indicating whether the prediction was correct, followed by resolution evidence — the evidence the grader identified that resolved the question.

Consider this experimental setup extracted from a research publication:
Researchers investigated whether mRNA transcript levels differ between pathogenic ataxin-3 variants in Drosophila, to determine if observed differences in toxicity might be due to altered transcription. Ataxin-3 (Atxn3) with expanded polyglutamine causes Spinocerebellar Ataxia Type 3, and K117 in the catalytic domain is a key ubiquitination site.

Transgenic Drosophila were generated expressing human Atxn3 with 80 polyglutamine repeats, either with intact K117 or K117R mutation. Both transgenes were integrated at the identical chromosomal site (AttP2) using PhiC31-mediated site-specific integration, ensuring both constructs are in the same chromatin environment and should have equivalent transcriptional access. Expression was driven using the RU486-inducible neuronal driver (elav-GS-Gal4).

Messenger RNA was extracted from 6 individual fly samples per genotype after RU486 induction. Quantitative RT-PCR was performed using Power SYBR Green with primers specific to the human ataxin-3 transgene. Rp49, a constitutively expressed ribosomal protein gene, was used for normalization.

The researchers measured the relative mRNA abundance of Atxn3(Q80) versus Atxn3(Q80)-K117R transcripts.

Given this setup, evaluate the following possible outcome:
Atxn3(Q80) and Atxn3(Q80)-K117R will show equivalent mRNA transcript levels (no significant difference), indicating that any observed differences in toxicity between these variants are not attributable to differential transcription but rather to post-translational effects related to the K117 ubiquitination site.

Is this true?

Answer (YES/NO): NO